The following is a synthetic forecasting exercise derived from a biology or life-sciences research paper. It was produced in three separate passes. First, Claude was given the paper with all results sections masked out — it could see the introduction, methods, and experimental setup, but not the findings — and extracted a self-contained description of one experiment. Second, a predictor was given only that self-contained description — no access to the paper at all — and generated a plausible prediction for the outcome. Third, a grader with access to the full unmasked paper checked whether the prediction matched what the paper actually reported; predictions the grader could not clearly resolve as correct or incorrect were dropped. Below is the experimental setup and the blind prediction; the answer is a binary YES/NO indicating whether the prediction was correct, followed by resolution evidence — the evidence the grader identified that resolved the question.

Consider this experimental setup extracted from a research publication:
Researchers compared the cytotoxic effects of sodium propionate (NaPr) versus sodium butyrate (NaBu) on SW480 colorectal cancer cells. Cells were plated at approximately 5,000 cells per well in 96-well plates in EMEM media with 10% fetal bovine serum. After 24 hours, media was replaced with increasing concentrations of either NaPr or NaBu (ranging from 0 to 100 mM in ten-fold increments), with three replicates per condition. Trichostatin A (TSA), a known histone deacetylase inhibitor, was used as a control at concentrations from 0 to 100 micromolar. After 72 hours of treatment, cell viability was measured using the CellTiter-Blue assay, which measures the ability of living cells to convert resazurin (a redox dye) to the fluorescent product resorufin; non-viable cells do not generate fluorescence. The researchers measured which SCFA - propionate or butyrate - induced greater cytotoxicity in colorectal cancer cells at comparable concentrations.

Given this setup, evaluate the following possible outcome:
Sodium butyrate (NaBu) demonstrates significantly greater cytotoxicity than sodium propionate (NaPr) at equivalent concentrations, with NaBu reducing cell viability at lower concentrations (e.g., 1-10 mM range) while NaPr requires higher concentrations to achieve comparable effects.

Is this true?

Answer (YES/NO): YES